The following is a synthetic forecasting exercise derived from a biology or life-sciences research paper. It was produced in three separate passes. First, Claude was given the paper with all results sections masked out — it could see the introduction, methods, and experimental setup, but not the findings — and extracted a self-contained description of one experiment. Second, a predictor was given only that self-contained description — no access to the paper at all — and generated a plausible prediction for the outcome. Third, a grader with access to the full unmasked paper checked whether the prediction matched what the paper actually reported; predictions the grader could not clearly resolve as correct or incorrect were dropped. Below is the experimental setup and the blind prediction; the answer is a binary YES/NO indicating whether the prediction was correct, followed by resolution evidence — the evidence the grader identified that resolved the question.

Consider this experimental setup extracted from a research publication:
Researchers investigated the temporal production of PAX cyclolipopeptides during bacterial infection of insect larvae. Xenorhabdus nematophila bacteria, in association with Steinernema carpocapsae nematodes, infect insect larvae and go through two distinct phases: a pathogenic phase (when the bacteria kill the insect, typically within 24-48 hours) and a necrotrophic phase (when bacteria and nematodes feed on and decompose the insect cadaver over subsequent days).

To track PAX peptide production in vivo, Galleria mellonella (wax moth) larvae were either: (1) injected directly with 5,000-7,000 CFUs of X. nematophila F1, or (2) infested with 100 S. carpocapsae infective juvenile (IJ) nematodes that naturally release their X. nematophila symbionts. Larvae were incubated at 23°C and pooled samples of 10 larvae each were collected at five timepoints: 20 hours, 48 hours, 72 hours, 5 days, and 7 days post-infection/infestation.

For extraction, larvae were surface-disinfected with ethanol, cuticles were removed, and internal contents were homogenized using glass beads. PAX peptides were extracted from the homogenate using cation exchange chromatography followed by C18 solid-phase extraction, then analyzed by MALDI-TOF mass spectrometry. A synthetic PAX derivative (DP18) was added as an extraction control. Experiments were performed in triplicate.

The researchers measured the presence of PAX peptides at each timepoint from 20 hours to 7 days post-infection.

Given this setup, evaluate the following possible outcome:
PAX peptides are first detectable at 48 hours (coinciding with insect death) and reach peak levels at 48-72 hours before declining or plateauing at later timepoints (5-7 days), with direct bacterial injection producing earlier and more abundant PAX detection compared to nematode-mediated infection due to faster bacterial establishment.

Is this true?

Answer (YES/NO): NO